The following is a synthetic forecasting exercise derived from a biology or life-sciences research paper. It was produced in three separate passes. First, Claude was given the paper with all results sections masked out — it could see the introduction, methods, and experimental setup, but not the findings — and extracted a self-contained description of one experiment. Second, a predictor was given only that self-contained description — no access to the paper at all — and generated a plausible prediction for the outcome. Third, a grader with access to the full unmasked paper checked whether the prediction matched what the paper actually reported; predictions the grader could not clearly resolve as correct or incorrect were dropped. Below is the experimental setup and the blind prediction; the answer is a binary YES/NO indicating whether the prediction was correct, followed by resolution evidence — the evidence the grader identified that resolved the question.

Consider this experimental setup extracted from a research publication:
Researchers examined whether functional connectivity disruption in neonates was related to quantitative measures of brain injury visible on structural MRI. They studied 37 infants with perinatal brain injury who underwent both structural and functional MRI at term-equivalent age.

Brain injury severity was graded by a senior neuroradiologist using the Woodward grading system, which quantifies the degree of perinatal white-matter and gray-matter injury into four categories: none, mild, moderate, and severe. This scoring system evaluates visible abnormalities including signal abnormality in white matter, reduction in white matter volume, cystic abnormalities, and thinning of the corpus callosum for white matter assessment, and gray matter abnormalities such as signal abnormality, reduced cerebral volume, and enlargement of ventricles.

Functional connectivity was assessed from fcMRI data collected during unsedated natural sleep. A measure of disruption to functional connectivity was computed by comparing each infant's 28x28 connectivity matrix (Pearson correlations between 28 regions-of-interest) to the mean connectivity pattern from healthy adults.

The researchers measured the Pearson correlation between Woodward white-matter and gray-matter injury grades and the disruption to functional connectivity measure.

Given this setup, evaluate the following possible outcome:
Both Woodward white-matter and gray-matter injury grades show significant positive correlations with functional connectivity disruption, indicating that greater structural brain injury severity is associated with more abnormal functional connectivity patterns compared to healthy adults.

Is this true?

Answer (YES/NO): NO